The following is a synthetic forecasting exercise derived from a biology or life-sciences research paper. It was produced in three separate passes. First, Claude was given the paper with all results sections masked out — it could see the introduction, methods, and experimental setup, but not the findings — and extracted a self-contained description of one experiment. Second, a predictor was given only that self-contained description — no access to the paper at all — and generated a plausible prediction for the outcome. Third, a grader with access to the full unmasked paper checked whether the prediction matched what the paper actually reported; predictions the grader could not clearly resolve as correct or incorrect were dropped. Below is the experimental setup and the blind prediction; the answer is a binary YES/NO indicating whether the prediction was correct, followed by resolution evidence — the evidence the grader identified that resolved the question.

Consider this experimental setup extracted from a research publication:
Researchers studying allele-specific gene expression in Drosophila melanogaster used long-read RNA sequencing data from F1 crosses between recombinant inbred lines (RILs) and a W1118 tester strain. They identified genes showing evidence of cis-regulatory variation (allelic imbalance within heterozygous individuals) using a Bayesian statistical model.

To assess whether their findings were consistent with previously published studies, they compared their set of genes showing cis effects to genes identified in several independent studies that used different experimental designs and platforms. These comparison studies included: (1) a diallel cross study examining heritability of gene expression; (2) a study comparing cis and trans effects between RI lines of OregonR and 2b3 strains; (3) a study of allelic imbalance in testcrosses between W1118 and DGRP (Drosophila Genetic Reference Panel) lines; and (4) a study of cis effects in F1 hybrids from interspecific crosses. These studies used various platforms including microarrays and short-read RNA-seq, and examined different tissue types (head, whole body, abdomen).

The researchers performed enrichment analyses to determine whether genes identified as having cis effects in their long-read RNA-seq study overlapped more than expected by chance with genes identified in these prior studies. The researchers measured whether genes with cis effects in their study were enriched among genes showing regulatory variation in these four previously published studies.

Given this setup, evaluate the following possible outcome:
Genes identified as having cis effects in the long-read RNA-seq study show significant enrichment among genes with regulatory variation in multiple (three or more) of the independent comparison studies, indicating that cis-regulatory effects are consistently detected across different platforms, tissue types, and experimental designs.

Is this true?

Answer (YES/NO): YES